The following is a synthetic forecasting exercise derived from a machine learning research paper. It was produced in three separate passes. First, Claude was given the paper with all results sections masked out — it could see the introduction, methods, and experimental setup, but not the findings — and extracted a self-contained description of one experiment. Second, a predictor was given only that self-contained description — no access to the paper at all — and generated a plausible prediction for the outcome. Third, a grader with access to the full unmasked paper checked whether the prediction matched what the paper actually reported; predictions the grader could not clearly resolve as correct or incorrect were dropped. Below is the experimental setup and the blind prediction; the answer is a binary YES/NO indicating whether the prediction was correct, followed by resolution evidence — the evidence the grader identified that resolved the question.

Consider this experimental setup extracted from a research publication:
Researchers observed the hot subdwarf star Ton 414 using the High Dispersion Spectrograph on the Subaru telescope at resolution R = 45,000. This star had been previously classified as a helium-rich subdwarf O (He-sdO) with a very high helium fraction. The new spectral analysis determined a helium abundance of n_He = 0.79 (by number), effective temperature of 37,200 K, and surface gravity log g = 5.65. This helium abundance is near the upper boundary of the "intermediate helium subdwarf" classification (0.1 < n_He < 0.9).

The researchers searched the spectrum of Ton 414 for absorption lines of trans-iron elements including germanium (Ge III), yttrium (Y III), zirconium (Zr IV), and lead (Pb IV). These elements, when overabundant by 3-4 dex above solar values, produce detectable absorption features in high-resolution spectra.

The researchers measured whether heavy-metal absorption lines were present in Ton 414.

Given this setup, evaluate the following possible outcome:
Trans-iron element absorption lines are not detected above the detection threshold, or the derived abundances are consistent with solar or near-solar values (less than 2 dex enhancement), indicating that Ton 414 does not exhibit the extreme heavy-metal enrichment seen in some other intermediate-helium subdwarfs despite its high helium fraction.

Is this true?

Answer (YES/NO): YES